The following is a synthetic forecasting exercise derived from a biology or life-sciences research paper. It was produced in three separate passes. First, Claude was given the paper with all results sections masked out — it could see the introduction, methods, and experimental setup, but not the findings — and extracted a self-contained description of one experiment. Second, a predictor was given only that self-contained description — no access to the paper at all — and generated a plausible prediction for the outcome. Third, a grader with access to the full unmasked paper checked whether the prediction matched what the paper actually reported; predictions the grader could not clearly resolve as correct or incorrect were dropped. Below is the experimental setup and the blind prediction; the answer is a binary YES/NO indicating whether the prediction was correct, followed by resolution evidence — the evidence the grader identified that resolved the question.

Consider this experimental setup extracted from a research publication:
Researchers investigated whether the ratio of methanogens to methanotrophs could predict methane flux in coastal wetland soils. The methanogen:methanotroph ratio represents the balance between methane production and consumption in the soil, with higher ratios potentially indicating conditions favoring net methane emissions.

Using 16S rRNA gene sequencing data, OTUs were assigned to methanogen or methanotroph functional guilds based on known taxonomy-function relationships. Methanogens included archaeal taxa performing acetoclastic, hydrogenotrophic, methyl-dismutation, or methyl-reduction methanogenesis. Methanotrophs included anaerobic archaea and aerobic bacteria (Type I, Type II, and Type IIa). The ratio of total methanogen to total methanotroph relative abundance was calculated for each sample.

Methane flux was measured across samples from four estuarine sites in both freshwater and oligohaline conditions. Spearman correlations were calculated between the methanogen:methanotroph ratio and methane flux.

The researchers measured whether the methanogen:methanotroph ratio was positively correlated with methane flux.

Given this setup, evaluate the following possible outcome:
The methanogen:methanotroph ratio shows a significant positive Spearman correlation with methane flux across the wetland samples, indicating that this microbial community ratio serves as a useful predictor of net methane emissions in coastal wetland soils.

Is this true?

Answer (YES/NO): NO